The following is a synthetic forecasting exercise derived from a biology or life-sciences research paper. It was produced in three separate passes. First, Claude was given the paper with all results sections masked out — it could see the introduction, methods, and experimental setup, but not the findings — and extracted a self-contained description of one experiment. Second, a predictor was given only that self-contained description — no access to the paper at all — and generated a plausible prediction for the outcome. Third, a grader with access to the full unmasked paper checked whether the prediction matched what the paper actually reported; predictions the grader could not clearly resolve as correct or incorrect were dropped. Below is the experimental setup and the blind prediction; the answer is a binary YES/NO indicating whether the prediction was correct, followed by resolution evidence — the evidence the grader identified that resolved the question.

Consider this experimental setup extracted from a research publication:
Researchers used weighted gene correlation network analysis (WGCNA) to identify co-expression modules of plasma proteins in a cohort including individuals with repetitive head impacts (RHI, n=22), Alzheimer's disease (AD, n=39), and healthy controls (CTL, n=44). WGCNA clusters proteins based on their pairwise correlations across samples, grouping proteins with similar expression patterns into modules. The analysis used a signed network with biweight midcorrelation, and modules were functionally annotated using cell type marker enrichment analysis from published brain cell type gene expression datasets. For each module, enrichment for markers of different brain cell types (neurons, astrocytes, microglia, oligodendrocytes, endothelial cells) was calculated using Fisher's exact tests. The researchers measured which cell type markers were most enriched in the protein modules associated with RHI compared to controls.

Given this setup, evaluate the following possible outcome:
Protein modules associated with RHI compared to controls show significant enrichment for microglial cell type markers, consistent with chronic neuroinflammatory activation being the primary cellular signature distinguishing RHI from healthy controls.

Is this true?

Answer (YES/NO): NO